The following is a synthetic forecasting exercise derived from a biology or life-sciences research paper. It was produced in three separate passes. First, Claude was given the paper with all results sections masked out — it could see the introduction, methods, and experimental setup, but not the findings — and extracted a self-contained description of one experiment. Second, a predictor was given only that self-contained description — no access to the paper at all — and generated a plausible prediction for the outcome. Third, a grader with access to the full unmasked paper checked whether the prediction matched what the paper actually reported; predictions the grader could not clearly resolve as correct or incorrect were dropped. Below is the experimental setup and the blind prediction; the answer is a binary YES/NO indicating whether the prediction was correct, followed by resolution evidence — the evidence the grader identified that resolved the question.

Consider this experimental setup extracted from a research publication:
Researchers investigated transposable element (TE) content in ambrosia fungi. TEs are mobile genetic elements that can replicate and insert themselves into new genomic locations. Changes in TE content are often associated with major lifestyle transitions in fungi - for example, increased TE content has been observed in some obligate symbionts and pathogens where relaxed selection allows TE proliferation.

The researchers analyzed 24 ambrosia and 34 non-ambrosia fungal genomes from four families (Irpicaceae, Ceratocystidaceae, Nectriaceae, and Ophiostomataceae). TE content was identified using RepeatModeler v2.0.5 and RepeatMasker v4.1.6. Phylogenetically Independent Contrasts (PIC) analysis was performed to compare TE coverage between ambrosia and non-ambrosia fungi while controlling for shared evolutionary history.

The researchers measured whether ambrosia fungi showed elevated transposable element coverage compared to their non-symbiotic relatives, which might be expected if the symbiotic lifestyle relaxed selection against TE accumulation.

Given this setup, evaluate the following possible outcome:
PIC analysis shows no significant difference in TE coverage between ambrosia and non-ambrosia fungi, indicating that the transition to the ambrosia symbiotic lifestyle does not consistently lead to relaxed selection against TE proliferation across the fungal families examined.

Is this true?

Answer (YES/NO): YES